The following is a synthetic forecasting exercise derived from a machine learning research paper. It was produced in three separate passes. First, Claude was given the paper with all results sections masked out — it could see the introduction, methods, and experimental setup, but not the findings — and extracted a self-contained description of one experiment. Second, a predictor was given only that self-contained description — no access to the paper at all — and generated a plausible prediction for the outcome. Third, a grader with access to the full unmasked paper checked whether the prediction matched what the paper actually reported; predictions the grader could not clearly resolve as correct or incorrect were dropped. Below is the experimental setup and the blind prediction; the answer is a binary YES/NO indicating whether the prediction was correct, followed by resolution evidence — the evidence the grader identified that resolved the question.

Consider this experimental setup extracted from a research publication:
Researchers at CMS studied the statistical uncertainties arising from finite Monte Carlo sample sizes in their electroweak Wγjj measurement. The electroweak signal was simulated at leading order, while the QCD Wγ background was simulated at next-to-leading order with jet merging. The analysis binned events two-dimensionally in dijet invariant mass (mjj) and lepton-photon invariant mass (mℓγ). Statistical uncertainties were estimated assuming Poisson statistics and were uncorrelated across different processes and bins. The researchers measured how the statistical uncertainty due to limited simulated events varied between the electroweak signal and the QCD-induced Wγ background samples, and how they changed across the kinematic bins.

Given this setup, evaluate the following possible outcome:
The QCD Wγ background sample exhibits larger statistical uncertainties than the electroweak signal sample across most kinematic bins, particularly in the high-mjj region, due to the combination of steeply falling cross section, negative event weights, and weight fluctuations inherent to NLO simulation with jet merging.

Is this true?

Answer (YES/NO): NO